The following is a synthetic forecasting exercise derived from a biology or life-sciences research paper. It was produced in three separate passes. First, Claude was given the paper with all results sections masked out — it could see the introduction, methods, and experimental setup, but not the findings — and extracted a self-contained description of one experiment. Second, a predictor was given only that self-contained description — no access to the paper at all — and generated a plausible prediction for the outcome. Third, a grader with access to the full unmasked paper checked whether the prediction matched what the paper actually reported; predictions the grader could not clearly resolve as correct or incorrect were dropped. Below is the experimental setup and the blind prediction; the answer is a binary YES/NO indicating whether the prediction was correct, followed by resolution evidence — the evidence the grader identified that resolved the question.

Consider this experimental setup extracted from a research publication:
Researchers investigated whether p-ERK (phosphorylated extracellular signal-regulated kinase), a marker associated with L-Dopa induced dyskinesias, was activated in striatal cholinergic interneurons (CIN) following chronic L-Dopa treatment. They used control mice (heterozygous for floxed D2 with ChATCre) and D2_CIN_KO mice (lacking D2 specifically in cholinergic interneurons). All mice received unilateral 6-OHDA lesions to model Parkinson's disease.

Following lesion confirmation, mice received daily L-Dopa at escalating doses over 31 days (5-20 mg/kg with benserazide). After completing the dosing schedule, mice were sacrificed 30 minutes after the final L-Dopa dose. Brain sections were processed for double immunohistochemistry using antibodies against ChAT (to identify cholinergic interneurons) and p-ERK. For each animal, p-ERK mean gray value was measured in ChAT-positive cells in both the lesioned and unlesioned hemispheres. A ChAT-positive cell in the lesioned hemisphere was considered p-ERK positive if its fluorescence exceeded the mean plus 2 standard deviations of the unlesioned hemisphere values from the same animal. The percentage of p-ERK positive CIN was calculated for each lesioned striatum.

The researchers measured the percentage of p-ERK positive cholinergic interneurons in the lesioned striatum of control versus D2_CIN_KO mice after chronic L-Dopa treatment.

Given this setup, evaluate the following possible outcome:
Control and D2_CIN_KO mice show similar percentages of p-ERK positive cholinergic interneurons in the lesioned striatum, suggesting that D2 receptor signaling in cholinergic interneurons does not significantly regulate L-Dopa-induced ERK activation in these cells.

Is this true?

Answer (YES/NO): NO